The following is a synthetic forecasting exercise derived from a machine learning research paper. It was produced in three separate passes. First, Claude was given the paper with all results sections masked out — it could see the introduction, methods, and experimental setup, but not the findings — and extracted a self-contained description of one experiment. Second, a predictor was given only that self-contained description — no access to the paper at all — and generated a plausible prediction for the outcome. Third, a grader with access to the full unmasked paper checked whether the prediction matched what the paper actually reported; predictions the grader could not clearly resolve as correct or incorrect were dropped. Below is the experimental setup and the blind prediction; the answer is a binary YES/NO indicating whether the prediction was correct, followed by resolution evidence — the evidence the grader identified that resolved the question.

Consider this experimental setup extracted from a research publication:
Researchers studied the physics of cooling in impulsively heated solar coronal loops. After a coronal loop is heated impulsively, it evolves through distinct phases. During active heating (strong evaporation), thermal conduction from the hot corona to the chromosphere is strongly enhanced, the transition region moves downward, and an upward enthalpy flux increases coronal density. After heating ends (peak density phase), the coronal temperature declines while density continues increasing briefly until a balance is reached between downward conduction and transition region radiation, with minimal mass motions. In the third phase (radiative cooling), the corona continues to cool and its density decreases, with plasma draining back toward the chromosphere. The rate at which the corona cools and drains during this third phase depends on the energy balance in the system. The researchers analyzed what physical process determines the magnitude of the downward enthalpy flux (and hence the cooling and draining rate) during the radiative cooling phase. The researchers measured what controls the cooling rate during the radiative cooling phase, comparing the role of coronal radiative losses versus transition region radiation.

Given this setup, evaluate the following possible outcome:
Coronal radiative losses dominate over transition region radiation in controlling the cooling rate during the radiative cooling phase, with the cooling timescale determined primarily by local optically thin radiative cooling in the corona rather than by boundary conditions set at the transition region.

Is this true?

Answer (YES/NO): NO